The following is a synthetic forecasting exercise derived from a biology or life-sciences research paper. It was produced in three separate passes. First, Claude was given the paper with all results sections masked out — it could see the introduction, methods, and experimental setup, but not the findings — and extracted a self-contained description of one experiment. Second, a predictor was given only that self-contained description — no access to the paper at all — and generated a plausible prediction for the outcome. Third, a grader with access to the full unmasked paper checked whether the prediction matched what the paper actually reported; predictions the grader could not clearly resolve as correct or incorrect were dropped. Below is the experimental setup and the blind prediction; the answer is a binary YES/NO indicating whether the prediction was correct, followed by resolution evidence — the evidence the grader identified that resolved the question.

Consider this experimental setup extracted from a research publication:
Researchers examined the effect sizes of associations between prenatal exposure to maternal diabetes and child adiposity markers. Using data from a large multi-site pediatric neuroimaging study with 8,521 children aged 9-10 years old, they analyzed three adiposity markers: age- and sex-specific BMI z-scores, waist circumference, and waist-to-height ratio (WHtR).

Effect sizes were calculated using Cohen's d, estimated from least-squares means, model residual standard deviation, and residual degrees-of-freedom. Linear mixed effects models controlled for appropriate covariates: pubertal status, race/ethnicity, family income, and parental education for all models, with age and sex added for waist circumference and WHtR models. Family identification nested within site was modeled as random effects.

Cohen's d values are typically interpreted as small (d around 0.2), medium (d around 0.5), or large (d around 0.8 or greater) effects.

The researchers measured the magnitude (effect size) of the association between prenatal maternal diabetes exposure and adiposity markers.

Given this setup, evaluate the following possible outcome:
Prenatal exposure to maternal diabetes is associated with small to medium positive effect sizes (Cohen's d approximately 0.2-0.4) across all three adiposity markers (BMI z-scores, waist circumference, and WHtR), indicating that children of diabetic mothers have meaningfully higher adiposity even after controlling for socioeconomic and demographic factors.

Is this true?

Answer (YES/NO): YES